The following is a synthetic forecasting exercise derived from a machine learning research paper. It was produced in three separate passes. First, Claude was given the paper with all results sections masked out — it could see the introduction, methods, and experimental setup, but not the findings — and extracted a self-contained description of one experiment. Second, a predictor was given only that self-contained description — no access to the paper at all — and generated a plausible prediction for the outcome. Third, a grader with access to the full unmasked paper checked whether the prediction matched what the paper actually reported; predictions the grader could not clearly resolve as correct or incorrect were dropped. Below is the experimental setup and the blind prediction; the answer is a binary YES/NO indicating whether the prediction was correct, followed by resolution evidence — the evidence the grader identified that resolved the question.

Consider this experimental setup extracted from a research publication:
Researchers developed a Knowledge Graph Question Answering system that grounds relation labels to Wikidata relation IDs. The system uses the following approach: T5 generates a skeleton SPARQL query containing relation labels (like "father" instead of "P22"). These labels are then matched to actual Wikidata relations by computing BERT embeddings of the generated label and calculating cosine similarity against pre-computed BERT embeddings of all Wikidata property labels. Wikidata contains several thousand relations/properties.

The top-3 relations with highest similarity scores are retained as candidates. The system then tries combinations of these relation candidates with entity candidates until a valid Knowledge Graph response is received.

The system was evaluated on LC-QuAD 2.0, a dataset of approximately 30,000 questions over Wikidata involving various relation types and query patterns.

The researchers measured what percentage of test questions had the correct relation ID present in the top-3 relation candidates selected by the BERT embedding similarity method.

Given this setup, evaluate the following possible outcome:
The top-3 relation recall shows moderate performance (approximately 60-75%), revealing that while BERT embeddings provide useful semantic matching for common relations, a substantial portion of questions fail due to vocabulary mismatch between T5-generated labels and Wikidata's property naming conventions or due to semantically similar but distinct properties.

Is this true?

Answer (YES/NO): NO